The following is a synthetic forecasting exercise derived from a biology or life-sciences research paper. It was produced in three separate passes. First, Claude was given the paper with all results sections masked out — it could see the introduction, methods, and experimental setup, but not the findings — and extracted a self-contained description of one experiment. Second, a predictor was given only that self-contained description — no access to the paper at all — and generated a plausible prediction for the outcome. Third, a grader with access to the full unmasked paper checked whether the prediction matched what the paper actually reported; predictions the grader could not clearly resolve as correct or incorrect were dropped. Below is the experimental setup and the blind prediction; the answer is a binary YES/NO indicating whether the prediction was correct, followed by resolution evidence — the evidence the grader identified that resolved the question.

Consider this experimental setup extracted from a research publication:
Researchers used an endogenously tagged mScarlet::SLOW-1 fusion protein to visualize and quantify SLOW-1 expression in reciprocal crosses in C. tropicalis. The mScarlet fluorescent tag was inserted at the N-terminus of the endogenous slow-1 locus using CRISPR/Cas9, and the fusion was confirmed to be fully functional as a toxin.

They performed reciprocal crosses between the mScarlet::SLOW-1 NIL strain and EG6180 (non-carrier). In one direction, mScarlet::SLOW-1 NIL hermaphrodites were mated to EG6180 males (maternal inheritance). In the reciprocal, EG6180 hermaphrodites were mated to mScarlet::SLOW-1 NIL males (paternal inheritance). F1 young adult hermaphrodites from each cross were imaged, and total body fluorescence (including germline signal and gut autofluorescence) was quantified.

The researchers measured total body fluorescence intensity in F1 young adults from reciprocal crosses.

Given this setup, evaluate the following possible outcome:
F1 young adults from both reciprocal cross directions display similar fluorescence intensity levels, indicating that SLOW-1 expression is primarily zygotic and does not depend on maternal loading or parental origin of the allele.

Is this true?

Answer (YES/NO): NO